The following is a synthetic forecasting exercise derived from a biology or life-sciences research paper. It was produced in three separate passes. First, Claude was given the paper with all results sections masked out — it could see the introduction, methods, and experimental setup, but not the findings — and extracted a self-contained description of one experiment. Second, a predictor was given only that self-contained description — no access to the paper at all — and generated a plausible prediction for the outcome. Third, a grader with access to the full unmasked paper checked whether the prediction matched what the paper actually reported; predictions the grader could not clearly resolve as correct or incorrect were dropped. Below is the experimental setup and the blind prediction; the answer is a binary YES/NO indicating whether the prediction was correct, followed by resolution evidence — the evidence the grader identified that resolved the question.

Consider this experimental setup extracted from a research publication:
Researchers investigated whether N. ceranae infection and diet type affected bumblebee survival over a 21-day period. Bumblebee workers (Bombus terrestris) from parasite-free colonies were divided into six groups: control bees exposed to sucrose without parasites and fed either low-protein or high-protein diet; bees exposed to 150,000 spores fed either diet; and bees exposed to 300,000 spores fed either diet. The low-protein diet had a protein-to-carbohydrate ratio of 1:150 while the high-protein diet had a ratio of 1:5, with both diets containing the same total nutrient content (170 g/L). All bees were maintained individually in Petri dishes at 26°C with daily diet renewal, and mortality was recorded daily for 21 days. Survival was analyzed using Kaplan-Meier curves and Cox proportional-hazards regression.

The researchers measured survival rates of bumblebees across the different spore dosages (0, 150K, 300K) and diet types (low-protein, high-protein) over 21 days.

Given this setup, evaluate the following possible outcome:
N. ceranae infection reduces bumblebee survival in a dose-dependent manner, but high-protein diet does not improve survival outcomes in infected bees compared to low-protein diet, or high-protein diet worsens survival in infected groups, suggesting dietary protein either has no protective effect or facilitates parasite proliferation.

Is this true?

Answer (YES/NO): NO